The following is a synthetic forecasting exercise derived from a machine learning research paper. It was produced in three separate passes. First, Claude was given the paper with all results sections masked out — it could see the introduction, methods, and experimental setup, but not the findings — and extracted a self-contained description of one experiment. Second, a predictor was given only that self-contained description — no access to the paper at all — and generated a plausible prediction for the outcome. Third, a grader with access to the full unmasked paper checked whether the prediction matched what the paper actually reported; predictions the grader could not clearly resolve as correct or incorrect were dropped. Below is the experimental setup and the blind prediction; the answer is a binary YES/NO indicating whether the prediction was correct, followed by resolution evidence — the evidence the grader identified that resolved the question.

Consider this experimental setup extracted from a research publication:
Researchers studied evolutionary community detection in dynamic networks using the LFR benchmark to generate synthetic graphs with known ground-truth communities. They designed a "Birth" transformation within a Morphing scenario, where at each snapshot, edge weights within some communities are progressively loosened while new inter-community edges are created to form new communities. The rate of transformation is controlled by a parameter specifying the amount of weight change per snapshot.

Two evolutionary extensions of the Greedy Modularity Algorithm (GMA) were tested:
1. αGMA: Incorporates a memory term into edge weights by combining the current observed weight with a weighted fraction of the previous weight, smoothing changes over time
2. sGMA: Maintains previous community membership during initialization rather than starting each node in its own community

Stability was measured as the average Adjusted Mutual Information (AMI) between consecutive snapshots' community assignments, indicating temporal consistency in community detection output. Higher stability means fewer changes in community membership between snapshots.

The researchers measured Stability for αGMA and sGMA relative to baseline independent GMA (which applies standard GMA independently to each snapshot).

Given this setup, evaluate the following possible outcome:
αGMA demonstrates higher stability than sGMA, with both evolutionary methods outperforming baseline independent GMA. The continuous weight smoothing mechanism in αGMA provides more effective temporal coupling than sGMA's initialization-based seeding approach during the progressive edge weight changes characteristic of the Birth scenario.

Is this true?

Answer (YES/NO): NO